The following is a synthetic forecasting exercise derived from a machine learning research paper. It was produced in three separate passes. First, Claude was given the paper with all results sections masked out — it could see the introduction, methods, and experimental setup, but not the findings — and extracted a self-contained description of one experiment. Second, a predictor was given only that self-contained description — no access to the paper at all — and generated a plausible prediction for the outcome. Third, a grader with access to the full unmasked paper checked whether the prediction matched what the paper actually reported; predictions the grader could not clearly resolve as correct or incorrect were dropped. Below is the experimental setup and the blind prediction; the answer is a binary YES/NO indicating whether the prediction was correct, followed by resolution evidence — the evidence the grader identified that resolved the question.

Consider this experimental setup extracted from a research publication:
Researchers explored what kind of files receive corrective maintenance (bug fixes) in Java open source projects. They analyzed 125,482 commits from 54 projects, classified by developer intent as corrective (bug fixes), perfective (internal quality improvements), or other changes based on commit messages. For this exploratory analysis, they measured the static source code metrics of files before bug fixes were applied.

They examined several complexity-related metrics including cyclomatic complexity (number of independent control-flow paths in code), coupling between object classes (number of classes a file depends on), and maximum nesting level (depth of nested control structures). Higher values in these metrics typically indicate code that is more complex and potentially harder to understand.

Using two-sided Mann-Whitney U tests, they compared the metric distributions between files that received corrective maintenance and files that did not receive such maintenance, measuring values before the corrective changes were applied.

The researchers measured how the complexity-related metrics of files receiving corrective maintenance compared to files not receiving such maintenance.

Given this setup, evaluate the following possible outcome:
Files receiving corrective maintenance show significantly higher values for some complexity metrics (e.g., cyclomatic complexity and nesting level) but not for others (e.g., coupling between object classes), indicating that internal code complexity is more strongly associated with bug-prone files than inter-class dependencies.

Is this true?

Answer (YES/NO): NO